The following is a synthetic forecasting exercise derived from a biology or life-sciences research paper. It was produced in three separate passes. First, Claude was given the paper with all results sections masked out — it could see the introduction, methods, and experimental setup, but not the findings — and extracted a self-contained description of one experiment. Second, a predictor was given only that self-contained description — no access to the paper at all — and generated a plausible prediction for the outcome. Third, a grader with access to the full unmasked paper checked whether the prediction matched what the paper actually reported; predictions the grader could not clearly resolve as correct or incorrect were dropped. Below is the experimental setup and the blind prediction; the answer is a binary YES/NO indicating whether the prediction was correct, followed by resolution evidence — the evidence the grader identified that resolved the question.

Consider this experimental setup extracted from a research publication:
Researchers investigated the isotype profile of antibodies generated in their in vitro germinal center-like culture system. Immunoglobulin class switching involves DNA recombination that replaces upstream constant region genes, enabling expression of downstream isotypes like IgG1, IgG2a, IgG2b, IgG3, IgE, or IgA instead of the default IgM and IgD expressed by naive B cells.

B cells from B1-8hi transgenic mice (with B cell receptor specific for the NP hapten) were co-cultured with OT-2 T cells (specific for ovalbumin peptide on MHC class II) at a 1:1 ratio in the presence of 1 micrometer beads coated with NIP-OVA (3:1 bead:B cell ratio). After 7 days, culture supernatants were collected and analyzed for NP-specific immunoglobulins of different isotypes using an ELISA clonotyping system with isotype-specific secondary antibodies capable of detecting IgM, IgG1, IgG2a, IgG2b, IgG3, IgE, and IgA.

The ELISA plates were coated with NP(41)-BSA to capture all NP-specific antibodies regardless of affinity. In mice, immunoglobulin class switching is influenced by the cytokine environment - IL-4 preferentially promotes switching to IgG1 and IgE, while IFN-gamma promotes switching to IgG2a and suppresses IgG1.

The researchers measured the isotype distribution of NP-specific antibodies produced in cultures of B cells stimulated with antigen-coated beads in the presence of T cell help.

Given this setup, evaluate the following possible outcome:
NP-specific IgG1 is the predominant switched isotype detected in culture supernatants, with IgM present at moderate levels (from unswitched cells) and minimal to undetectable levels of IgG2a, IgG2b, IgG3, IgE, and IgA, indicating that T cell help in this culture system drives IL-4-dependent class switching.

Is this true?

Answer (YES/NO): NO